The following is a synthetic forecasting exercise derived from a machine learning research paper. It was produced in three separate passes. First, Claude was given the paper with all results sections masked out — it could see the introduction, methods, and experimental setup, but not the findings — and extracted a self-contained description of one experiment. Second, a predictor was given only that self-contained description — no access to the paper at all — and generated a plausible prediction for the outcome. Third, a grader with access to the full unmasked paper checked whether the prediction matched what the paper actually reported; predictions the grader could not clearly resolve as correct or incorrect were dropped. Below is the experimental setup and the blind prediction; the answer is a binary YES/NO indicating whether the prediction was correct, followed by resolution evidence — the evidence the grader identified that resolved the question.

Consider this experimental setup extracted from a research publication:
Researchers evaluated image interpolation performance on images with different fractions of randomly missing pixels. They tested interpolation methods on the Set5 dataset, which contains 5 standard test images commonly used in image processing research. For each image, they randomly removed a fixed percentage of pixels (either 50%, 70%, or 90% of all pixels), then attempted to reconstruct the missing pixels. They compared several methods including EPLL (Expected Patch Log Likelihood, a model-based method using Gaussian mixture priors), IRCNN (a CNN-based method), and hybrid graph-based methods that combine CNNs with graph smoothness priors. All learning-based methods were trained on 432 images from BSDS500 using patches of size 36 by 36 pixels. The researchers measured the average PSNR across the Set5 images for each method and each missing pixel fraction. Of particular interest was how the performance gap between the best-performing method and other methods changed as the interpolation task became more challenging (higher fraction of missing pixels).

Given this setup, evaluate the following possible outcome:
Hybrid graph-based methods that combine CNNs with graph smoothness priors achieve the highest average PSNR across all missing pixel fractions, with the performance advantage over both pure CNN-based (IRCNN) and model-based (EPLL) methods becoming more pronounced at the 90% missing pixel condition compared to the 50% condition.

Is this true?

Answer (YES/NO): YES